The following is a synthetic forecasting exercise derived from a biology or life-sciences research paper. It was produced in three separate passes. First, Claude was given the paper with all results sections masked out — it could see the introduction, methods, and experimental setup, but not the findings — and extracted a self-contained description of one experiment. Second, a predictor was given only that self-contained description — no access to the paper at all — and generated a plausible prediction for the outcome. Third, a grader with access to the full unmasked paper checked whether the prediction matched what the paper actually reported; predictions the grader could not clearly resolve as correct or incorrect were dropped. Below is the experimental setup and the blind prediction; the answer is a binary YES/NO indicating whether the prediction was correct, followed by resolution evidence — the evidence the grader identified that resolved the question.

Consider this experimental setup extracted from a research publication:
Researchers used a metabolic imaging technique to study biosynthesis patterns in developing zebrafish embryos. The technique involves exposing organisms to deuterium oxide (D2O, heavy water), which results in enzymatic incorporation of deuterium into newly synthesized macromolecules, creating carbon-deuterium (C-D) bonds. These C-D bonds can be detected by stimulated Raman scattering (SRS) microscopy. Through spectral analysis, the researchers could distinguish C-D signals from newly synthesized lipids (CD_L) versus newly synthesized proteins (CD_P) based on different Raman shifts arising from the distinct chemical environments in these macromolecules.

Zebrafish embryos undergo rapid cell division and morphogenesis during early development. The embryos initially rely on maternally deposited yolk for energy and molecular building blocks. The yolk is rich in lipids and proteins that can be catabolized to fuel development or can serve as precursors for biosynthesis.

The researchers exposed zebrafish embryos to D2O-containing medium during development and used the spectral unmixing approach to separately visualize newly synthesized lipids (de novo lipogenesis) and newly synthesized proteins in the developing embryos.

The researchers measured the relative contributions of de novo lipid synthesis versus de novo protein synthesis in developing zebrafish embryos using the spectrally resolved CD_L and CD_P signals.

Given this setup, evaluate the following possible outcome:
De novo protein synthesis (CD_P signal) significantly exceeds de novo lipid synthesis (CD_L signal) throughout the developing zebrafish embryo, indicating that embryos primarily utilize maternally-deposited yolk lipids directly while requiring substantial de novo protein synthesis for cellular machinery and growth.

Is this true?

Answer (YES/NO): YES